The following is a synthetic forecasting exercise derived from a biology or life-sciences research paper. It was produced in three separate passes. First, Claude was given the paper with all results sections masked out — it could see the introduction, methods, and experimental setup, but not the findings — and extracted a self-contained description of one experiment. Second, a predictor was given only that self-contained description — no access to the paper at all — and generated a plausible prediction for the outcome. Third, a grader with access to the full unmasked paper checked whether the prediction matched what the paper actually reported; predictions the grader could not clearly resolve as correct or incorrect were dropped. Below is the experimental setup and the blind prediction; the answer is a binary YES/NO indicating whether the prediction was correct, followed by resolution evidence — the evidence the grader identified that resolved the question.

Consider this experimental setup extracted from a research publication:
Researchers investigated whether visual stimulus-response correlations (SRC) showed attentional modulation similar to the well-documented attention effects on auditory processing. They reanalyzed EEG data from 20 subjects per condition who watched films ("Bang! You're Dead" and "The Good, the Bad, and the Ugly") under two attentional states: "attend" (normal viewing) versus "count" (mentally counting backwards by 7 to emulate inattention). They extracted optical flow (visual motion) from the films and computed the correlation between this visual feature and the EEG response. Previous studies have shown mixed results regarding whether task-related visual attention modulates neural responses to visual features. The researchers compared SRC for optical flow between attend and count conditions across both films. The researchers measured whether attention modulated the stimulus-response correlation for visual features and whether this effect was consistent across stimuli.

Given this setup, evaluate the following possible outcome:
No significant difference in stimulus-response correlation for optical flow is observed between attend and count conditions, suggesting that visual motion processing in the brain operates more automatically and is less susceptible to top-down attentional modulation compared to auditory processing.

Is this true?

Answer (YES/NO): NO